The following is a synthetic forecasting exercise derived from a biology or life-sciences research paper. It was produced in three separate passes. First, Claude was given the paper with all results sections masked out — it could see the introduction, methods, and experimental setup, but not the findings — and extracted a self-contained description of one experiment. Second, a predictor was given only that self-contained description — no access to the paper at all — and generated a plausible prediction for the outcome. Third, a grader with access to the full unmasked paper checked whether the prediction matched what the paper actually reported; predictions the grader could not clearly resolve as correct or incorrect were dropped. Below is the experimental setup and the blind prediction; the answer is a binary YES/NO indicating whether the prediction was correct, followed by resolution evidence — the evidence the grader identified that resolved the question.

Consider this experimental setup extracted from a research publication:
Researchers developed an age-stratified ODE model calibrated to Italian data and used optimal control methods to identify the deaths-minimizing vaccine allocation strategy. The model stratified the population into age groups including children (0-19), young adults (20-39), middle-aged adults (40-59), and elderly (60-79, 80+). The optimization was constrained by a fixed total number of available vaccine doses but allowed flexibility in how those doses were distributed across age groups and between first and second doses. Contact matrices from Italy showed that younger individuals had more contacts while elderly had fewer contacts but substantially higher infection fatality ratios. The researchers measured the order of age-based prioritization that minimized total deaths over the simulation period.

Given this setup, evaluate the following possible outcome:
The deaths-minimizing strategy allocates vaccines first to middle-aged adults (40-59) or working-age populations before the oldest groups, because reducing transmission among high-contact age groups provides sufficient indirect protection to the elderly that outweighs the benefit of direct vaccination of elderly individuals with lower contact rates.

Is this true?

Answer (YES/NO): NO